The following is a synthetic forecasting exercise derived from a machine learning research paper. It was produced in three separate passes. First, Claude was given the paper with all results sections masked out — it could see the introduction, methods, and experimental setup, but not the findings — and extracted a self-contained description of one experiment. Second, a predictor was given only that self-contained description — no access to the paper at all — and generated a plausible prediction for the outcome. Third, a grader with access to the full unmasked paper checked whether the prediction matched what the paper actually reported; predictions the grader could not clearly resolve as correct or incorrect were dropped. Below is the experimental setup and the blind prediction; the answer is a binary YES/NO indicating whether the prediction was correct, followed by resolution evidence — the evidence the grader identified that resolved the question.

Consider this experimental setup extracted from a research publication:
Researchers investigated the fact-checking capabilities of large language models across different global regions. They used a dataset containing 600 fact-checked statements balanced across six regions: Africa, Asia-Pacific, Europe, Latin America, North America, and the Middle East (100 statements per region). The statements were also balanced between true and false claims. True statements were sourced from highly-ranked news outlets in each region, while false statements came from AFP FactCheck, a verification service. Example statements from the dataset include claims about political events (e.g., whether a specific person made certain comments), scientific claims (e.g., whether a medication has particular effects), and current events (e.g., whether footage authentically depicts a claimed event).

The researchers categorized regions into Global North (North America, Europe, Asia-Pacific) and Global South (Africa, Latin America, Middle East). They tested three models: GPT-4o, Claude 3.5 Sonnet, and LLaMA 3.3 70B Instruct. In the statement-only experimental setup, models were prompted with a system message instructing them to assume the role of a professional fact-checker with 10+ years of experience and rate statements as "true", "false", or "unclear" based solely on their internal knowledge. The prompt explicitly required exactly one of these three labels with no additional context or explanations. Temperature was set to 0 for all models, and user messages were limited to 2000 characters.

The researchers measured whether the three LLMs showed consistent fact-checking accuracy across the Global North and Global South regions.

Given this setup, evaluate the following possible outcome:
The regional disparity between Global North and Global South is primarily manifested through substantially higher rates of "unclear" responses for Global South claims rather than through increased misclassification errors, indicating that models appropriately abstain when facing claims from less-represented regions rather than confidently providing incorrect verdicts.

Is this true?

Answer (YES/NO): NO